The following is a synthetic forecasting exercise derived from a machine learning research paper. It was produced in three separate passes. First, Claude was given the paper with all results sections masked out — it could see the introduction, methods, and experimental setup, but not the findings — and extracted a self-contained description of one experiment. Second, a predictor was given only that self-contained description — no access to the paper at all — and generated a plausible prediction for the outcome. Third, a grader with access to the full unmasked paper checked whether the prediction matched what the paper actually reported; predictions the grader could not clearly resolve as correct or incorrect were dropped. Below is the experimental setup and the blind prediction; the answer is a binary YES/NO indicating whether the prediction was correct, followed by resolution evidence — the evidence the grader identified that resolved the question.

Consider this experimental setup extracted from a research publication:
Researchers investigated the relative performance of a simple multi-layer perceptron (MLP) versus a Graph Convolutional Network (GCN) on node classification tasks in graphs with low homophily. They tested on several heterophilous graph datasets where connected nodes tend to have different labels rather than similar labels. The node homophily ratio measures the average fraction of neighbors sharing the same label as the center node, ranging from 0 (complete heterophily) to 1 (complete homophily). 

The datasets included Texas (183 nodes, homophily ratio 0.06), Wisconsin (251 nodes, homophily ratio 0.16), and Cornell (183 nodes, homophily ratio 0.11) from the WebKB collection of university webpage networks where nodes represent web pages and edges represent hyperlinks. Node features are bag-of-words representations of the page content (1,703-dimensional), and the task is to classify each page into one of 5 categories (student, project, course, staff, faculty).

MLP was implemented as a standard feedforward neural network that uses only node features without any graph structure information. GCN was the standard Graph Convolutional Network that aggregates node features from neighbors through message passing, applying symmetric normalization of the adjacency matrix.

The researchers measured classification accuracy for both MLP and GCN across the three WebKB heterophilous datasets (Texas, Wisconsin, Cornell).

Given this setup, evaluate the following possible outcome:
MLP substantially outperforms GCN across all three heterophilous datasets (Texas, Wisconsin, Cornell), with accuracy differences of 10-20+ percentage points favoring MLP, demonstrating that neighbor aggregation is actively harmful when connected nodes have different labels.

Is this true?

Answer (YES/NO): YES